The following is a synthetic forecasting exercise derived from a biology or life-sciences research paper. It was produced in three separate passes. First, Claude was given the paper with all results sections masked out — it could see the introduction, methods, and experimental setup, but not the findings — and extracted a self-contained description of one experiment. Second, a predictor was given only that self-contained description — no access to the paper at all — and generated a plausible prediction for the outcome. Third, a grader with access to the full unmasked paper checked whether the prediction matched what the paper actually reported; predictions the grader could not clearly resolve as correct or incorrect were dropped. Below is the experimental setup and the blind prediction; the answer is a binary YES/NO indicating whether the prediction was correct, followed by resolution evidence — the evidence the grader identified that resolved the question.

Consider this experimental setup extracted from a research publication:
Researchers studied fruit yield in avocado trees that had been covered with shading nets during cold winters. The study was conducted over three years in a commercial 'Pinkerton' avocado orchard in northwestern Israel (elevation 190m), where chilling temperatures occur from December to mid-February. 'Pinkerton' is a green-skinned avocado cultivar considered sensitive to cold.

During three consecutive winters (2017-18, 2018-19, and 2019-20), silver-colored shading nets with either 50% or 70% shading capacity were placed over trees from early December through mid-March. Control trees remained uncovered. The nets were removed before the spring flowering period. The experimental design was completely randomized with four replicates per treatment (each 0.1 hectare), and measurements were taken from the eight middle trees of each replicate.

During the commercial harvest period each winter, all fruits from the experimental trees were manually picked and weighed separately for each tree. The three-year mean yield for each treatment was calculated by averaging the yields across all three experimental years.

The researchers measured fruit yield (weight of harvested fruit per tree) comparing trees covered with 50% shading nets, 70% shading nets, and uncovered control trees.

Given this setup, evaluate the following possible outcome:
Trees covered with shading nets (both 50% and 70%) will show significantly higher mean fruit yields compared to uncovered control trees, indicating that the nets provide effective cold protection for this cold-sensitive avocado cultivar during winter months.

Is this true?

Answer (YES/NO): NO